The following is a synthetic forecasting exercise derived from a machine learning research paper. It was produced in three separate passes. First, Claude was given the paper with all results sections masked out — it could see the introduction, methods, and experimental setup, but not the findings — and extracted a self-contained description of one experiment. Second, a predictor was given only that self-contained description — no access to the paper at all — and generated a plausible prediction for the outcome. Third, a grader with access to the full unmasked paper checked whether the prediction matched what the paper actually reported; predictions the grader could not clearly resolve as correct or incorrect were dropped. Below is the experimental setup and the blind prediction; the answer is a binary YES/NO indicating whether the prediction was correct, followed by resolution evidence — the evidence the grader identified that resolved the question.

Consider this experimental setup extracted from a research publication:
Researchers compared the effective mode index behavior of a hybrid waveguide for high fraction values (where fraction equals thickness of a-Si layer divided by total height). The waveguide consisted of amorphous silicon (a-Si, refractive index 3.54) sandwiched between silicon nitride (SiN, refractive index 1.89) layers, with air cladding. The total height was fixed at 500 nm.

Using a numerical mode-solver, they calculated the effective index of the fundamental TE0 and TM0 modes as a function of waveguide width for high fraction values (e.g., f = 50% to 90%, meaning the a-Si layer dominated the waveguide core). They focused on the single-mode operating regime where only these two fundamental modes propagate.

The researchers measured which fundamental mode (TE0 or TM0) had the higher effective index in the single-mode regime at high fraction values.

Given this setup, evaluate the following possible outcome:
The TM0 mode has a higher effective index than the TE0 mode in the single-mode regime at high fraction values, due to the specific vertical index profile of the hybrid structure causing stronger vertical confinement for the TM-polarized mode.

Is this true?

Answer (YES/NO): YES